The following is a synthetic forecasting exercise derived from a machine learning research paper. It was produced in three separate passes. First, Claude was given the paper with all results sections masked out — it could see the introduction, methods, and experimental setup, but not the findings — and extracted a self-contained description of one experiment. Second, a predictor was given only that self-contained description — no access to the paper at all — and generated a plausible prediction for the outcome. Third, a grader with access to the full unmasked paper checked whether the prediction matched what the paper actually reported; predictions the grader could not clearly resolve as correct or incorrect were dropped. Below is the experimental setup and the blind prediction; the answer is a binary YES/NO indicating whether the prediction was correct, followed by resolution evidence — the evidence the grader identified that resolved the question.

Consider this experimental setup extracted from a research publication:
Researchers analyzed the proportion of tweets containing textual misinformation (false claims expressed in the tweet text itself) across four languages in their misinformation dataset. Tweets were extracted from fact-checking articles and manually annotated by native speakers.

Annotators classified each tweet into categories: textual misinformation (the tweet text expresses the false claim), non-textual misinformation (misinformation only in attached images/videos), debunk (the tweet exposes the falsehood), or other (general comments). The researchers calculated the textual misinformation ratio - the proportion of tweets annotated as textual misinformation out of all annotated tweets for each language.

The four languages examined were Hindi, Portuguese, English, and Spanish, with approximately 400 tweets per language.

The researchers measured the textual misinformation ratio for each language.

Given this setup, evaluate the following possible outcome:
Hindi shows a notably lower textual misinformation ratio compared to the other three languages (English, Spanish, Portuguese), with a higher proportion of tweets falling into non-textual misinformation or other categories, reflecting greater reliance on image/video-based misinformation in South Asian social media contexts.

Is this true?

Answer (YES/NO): NO